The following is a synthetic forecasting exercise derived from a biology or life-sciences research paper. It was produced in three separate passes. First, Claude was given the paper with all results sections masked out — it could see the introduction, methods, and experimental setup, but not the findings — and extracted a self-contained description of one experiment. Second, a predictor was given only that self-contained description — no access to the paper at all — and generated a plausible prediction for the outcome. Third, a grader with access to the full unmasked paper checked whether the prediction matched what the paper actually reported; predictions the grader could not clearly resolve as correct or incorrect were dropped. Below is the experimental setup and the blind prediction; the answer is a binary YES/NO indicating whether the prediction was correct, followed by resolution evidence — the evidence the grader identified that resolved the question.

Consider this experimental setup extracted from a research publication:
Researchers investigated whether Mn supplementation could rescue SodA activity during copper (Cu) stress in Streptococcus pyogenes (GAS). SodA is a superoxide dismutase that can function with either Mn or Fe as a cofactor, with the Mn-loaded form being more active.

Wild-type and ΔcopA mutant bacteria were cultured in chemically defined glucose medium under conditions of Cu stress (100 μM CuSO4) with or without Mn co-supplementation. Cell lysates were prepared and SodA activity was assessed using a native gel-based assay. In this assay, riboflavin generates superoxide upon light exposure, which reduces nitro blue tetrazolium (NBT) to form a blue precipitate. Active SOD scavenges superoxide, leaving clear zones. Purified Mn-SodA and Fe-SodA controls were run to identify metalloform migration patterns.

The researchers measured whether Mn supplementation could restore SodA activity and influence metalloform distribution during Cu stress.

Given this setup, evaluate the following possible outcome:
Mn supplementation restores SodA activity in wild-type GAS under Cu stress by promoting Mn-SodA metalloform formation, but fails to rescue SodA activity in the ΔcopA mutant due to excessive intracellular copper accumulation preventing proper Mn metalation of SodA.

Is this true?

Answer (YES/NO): NO